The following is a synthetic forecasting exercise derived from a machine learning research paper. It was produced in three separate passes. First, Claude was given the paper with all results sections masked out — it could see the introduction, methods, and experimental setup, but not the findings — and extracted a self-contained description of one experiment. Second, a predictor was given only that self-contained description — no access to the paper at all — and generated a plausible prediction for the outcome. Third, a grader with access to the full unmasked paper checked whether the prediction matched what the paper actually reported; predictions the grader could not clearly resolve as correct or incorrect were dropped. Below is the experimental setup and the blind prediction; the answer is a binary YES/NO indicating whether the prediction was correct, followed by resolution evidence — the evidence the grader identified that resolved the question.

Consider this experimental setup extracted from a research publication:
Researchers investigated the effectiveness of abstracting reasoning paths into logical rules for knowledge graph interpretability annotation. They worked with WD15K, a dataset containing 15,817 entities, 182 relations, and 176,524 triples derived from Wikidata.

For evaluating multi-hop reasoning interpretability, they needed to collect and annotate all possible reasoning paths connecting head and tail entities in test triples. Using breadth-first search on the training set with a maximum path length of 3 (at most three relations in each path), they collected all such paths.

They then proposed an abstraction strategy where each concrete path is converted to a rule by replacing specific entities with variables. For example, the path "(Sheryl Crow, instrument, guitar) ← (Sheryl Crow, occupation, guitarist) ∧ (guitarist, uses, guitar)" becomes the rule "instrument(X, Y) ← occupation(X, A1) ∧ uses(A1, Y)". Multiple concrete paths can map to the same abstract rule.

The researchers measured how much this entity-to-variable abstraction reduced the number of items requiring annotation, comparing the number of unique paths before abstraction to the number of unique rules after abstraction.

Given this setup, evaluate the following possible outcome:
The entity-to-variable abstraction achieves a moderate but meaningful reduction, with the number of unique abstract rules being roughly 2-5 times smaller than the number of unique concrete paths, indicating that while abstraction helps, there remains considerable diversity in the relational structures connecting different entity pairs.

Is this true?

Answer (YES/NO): NO